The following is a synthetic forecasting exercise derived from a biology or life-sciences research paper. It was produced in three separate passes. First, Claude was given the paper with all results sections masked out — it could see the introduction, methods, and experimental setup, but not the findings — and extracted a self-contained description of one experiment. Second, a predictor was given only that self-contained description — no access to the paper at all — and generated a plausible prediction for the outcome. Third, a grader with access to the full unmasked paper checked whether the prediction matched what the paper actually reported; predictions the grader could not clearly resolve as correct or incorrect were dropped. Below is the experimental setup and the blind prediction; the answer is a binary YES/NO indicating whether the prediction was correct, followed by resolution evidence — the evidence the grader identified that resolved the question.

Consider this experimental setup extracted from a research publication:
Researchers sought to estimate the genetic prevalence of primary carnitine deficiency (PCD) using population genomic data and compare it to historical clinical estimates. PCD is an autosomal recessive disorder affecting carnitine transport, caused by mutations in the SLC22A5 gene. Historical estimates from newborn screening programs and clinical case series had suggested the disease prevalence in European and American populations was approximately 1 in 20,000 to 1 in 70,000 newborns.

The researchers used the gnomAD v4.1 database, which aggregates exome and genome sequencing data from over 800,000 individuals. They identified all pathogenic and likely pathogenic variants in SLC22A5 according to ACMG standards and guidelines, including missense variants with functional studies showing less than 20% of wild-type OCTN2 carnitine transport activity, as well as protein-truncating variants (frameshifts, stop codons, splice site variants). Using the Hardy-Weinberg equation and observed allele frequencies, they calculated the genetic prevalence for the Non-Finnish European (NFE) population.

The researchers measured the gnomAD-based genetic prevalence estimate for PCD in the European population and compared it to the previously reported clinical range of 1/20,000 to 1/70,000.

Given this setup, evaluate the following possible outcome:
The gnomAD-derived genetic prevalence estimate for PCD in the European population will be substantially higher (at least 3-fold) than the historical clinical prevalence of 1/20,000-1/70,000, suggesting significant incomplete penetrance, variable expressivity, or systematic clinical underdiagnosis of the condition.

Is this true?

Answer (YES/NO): NO